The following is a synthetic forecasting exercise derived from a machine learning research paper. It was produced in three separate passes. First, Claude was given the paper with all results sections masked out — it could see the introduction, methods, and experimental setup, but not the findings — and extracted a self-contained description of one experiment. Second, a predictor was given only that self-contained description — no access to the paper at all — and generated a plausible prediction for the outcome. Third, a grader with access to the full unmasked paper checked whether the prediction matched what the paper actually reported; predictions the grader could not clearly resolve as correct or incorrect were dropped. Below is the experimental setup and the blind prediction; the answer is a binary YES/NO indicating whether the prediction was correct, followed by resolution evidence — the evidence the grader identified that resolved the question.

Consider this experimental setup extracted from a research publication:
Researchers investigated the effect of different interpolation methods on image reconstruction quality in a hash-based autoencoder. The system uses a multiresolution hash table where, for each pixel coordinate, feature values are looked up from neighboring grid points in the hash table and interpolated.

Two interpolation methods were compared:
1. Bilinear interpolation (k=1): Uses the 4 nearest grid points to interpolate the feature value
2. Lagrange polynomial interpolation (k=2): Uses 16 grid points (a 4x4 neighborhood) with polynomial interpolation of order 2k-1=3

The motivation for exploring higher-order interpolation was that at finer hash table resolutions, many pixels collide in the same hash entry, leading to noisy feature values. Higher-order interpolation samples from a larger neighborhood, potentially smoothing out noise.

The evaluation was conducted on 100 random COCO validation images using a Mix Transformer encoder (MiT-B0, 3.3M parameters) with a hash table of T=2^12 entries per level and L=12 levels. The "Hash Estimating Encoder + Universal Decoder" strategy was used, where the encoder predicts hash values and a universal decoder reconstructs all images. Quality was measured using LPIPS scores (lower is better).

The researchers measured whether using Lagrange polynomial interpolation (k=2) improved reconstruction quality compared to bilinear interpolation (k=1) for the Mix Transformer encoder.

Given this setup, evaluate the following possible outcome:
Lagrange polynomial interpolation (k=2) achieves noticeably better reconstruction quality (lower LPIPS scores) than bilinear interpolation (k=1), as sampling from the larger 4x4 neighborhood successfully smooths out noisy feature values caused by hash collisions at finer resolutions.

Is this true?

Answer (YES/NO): NO